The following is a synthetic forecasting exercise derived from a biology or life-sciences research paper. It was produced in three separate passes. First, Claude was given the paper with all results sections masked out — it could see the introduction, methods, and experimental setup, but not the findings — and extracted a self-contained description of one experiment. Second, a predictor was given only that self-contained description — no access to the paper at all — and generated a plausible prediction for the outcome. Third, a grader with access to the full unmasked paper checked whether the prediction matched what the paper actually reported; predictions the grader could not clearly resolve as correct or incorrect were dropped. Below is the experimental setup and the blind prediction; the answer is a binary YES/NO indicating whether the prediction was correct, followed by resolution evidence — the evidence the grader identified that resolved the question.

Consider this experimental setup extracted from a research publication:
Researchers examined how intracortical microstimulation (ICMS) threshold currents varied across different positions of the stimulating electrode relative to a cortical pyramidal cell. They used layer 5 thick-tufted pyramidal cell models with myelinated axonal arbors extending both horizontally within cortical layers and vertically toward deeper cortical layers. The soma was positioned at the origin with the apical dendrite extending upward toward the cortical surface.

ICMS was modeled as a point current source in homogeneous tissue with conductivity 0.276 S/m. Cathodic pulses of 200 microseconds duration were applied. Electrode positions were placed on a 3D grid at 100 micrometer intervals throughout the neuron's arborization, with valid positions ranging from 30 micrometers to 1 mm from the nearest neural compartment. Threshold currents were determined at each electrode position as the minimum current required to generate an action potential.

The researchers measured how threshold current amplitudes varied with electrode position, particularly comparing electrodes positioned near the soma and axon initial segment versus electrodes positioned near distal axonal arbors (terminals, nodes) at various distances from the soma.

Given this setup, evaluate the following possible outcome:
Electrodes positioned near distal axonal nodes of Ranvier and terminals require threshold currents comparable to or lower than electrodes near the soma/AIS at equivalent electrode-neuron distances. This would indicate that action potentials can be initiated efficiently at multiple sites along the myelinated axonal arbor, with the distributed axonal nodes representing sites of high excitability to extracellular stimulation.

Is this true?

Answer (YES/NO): YES